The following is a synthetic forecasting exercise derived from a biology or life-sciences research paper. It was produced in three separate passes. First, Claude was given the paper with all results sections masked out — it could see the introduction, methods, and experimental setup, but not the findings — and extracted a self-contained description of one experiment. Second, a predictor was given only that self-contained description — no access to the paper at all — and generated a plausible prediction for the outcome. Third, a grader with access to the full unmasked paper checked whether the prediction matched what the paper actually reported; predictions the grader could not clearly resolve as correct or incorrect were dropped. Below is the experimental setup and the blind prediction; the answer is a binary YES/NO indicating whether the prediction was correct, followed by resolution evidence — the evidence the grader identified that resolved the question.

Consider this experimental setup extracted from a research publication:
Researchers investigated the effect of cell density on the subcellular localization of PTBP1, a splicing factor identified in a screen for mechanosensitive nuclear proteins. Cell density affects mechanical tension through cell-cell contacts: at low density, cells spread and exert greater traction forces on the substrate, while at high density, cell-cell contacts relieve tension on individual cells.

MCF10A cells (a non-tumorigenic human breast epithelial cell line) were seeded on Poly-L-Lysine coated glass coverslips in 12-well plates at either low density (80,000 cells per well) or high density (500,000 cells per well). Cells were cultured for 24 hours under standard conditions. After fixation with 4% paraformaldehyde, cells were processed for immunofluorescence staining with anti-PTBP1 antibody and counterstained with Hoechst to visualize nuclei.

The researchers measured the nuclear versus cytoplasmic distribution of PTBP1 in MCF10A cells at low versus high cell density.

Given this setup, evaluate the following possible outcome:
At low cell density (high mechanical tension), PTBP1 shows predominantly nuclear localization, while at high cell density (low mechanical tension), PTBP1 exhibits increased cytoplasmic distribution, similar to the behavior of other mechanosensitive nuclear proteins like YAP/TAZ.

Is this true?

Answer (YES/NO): YES